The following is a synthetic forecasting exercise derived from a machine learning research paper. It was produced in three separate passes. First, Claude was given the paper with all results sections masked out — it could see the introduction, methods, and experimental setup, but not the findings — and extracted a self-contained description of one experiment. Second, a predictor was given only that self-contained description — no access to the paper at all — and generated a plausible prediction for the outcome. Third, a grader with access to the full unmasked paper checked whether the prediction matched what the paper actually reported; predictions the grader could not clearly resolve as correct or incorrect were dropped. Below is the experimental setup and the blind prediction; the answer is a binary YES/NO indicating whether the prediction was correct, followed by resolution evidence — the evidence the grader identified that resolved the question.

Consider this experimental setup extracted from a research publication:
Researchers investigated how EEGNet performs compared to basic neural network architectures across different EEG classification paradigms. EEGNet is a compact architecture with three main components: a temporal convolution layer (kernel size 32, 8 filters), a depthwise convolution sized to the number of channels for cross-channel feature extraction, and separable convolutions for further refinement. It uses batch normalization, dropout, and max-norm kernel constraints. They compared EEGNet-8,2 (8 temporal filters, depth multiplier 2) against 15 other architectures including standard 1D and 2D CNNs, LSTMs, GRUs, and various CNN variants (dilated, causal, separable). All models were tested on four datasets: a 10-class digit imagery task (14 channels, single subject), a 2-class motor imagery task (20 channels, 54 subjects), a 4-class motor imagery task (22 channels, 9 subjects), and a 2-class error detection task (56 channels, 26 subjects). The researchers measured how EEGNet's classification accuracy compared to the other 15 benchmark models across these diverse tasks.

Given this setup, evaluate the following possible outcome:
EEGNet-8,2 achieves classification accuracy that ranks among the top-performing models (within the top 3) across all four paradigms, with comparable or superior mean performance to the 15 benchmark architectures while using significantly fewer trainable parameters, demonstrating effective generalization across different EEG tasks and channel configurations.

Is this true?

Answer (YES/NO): YES